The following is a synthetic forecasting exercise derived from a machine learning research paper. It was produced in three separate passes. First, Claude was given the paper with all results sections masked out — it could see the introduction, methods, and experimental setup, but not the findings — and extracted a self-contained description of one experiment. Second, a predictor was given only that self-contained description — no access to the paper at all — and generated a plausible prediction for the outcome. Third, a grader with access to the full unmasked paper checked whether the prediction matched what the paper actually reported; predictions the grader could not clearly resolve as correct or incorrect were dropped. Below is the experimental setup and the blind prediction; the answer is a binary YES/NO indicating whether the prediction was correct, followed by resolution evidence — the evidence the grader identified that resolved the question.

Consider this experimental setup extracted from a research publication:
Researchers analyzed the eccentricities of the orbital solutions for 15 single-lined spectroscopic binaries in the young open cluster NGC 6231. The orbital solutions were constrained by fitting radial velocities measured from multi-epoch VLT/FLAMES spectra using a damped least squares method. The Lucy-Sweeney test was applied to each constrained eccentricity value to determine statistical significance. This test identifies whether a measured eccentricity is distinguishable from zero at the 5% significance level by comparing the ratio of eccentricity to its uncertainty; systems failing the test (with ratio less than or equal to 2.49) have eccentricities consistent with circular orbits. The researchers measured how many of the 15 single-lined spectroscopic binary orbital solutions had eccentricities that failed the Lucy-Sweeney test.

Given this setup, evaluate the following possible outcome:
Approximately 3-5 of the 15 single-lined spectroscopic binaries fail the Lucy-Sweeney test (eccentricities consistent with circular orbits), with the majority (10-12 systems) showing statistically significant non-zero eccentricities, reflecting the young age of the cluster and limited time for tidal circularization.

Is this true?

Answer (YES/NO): YES